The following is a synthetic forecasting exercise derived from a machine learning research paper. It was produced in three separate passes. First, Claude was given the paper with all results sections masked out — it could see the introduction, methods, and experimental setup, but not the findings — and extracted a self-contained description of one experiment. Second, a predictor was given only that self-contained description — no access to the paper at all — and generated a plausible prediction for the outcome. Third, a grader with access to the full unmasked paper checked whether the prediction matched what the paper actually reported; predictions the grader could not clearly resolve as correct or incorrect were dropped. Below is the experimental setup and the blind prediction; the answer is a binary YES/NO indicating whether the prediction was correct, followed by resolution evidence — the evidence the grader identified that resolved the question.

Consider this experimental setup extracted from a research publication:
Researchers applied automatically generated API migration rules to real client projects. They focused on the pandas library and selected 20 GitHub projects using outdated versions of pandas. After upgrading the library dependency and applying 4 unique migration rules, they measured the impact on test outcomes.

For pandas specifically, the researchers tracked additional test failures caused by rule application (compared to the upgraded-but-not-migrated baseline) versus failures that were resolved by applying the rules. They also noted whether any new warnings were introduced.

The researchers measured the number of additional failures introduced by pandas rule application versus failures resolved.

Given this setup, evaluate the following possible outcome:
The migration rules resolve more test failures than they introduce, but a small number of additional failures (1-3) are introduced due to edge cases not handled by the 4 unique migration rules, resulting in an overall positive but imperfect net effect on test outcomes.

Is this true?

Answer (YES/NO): NO